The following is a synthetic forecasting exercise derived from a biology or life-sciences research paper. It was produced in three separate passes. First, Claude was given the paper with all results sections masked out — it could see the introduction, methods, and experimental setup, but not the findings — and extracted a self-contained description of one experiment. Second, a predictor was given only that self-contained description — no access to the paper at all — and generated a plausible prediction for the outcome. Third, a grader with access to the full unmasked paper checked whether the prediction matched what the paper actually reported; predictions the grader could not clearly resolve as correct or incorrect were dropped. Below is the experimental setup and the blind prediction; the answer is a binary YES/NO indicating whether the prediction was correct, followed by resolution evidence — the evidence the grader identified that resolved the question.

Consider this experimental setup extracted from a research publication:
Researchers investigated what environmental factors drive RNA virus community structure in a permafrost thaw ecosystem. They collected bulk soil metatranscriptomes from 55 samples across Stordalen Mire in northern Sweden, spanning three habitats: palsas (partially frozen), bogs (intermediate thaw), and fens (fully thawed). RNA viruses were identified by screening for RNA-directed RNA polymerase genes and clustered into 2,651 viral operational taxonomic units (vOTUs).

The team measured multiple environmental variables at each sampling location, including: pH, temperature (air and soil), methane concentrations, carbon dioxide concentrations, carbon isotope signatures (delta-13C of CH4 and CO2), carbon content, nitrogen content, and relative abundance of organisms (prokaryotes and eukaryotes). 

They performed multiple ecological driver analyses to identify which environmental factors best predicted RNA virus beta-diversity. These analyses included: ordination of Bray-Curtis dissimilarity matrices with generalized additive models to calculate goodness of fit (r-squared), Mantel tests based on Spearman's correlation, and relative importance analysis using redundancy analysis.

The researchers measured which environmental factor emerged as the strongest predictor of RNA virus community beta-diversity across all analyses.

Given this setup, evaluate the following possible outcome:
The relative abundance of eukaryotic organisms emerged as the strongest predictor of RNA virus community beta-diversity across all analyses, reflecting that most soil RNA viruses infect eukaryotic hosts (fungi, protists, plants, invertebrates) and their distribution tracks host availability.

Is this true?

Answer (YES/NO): NO